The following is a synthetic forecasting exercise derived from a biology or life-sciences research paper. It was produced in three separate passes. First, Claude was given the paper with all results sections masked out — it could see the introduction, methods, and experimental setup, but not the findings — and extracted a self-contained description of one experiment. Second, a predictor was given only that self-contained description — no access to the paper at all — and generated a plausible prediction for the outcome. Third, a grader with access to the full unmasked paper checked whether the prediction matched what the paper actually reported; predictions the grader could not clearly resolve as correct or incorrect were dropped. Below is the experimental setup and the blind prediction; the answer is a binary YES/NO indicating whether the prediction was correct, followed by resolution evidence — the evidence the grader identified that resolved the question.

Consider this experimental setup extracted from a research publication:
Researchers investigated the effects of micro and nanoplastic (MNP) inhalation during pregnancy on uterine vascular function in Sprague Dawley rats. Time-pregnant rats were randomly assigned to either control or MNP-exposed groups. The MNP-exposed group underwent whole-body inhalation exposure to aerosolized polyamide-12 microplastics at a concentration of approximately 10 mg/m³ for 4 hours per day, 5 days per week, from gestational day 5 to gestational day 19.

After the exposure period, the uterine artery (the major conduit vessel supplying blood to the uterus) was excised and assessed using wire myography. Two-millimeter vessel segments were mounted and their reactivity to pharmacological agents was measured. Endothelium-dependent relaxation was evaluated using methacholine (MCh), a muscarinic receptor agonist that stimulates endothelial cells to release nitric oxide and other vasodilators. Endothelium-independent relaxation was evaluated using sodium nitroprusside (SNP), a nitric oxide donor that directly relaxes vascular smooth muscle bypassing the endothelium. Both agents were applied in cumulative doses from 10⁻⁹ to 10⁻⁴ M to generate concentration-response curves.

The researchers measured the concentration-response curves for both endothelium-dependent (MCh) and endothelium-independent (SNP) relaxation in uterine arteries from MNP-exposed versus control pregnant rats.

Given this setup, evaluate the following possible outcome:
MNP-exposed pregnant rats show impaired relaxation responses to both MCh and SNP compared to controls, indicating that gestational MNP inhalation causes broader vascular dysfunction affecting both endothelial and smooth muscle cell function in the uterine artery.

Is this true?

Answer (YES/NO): NO